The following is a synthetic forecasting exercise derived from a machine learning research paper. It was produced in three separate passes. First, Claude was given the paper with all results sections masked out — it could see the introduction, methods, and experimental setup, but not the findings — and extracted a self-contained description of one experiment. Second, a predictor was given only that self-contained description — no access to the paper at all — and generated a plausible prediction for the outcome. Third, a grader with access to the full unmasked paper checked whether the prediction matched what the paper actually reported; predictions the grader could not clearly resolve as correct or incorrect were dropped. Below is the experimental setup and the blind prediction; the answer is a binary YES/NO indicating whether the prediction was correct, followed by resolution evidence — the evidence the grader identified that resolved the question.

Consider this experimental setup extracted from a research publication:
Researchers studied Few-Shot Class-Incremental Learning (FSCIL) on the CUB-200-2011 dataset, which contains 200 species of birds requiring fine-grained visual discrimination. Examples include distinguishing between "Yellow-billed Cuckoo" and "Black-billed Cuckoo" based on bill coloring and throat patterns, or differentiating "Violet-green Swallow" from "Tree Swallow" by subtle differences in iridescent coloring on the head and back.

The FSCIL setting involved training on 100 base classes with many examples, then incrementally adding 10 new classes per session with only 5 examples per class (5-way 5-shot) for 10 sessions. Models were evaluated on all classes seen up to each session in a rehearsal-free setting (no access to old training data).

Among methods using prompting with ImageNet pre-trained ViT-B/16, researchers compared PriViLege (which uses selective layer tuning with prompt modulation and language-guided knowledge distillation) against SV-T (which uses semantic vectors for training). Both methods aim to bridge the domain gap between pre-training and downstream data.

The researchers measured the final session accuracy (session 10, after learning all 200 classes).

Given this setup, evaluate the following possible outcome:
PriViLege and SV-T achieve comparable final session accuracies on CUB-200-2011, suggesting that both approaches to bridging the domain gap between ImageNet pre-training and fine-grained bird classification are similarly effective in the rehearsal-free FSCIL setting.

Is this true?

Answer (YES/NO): YES